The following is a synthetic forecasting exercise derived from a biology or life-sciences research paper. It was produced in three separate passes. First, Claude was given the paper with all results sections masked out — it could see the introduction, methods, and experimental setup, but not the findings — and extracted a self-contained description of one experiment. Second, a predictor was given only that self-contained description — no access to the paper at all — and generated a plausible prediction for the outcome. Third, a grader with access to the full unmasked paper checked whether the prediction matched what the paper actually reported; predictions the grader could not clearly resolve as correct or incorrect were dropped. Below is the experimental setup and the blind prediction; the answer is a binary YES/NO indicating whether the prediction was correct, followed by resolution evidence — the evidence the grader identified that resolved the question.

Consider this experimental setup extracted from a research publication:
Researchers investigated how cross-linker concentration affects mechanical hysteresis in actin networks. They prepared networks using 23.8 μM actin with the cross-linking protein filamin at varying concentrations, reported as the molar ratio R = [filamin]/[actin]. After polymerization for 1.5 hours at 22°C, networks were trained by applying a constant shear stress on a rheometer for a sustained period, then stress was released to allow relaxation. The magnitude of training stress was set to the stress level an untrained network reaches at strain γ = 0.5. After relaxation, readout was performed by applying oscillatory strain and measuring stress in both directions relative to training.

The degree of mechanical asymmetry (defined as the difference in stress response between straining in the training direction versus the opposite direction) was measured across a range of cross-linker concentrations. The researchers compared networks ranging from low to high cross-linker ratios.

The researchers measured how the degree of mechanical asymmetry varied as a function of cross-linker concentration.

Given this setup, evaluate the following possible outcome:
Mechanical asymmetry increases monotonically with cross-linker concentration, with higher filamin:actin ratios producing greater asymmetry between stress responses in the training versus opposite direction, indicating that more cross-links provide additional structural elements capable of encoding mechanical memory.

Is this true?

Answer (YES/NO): NO